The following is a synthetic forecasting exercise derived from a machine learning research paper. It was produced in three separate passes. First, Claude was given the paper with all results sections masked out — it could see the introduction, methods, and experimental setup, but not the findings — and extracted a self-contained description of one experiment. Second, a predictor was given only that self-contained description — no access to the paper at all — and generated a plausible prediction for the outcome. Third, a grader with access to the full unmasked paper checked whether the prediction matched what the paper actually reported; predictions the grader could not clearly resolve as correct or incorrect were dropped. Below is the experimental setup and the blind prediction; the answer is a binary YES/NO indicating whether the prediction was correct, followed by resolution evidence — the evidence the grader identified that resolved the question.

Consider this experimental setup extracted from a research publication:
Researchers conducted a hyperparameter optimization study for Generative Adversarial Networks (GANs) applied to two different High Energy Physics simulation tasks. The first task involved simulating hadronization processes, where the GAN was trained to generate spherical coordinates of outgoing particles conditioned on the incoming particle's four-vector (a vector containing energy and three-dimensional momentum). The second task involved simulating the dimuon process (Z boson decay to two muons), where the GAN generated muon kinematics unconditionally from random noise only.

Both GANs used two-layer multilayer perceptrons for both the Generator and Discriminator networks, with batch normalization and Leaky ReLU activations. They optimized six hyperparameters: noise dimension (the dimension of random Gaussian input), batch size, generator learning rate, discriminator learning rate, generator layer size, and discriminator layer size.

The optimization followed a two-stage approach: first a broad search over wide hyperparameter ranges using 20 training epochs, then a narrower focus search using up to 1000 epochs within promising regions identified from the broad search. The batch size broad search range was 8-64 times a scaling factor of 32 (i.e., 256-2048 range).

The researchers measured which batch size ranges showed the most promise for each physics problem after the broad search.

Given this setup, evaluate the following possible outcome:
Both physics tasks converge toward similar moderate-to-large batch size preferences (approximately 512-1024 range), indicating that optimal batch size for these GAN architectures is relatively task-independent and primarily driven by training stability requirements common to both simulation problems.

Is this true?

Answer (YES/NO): NO